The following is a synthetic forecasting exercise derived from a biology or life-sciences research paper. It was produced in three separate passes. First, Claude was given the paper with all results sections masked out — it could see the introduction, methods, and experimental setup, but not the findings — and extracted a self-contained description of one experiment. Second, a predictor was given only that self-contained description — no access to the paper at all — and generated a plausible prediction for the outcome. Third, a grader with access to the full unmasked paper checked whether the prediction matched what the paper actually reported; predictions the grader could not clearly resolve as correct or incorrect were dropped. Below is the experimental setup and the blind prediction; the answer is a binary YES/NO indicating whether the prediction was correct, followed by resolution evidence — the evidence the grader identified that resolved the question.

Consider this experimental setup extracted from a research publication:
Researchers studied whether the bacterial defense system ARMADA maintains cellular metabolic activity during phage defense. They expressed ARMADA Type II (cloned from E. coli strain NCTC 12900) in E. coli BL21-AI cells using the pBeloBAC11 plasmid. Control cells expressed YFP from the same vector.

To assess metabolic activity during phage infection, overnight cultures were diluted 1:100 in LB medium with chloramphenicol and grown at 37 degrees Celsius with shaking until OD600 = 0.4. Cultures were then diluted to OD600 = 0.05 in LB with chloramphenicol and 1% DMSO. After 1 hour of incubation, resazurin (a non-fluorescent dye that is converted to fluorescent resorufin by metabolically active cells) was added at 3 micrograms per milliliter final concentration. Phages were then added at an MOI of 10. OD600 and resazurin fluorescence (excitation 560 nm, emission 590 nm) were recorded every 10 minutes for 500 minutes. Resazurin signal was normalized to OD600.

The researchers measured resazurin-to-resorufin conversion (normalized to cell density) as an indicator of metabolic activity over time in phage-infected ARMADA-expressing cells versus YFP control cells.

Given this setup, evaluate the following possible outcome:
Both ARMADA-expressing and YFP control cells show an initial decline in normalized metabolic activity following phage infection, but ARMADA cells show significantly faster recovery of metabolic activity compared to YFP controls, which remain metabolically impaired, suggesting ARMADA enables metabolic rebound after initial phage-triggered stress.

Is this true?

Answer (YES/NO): NO